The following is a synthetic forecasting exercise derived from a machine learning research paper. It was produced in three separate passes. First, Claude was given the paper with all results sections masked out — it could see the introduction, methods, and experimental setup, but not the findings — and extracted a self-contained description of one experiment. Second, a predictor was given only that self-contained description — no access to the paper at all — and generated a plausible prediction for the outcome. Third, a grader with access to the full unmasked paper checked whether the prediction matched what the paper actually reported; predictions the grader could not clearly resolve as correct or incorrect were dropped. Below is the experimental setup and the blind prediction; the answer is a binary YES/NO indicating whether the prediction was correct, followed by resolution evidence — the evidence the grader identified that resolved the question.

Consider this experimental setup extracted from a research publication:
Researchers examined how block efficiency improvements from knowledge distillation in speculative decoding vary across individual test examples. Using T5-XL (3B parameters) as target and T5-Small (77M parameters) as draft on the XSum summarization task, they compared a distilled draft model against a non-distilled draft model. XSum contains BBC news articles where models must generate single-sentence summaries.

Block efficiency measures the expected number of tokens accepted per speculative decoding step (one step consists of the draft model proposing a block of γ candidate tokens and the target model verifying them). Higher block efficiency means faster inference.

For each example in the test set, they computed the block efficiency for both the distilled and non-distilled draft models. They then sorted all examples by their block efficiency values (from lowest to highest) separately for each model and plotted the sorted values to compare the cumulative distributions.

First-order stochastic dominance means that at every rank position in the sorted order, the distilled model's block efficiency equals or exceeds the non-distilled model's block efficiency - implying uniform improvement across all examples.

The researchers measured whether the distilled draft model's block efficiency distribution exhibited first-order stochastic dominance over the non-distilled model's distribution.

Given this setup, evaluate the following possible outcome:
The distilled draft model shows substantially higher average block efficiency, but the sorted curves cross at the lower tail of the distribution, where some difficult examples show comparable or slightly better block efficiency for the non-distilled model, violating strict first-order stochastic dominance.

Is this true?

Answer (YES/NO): NO